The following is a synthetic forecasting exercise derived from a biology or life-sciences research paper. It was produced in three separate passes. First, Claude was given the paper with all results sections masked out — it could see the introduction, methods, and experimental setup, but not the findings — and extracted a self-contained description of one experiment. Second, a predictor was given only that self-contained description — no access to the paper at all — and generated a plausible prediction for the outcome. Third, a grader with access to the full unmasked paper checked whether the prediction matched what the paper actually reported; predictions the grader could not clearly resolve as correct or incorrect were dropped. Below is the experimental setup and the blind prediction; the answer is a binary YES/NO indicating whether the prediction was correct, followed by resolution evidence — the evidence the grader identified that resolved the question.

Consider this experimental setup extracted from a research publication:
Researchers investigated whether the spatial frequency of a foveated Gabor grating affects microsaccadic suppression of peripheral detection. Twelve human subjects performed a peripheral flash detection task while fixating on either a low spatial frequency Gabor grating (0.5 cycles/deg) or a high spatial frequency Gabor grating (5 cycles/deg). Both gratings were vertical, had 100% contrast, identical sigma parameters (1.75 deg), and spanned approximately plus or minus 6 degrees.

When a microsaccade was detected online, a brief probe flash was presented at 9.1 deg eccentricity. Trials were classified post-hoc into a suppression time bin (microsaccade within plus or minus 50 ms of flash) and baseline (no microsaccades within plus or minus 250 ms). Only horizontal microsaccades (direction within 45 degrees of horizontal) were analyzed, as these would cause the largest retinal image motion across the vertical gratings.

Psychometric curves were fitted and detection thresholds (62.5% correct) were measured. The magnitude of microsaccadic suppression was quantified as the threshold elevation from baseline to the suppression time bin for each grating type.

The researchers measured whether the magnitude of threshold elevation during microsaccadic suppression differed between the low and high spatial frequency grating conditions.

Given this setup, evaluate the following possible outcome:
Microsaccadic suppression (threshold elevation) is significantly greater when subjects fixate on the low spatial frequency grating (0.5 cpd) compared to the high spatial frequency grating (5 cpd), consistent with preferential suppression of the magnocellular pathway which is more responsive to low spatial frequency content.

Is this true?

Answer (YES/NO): NO